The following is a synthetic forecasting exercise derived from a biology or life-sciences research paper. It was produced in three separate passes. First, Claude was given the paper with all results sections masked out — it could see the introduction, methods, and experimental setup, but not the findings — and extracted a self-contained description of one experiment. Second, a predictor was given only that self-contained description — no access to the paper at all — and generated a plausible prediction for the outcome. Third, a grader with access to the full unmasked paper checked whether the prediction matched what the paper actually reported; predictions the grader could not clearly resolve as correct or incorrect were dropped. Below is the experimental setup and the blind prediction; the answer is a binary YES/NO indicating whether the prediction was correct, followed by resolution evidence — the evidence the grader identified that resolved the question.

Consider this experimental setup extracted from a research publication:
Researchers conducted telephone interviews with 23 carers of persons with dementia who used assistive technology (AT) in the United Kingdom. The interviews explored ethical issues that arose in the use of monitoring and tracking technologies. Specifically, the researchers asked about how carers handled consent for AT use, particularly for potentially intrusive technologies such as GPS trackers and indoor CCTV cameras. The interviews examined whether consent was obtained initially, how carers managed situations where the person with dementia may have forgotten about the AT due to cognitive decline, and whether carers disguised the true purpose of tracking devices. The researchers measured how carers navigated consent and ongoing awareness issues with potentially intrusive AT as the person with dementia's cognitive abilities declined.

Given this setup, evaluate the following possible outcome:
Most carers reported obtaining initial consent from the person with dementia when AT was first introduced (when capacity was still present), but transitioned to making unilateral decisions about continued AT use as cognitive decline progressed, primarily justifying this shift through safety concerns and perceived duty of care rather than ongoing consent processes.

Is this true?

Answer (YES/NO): NO